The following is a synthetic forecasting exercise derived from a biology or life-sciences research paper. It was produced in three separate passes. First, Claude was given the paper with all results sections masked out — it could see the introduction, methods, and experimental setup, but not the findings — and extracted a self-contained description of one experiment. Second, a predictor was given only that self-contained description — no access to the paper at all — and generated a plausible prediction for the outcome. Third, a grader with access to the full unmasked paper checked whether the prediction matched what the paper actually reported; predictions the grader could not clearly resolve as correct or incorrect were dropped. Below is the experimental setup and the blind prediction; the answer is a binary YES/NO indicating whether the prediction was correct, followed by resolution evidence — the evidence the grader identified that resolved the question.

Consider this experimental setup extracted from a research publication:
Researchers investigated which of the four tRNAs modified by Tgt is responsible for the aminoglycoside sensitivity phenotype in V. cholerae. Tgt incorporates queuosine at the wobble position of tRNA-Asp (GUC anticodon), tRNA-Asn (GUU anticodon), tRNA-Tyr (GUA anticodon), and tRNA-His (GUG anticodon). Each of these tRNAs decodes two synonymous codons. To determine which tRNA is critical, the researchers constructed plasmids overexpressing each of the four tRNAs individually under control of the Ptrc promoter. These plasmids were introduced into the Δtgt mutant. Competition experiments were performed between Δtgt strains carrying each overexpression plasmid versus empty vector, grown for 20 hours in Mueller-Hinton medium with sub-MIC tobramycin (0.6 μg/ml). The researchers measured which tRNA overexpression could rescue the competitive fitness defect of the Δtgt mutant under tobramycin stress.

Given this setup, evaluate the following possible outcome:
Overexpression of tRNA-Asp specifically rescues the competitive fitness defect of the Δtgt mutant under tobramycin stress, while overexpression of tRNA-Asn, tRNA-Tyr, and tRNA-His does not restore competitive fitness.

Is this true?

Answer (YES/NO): NO